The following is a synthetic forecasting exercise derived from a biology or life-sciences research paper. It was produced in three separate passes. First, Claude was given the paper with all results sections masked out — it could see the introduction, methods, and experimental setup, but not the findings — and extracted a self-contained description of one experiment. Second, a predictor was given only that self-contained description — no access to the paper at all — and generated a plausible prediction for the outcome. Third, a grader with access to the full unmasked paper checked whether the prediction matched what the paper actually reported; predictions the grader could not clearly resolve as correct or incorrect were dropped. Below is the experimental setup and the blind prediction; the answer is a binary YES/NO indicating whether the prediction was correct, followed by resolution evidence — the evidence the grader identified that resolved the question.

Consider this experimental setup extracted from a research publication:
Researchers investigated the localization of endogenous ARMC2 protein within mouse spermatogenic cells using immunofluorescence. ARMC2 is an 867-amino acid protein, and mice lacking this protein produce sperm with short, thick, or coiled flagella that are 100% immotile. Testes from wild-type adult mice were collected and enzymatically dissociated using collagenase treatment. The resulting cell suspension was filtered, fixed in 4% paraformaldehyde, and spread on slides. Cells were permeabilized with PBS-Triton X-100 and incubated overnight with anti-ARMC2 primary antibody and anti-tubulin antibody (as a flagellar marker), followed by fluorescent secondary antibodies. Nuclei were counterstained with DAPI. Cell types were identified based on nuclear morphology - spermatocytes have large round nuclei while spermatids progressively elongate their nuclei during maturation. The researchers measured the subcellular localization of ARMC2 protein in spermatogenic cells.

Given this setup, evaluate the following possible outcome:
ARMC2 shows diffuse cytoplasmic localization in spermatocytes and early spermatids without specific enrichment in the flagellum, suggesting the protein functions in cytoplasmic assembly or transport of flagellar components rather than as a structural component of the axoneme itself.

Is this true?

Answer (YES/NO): NO